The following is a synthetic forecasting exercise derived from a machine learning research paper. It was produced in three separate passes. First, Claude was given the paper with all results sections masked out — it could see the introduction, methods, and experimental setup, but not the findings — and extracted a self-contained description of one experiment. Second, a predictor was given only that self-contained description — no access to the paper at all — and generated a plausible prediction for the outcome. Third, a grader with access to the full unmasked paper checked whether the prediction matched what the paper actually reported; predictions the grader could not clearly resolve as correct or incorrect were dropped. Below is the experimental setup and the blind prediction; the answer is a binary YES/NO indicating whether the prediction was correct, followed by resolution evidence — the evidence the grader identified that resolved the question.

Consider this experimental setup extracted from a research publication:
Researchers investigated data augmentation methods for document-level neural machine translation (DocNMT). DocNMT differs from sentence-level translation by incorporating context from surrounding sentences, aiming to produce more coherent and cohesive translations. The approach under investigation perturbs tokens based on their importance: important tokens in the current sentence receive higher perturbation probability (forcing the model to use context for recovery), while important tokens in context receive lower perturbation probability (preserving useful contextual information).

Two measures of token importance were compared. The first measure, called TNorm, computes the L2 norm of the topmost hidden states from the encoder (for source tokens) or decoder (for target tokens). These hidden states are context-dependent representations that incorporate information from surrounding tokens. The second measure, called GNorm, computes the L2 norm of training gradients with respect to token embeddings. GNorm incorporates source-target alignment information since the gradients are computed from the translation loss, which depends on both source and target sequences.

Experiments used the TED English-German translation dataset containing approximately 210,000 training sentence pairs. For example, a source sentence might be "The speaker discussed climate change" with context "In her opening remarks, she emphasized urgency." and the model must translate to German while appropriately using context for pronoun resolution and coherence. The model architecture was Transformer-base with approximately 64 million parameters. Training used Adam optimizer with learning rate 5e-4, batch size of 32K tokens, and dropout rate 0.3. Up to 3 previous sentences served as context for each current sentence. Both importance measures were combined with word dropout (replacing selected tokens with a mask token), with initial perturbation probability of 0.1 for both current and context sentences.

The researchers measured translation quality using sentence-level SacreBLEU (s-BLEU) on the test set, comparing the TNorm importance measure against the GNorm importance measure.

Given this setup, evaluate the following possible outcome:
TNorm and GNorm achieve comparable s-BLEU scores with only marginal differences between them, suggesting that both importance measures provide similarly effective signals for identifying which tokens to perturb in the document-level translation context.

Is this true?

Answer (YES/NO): NO